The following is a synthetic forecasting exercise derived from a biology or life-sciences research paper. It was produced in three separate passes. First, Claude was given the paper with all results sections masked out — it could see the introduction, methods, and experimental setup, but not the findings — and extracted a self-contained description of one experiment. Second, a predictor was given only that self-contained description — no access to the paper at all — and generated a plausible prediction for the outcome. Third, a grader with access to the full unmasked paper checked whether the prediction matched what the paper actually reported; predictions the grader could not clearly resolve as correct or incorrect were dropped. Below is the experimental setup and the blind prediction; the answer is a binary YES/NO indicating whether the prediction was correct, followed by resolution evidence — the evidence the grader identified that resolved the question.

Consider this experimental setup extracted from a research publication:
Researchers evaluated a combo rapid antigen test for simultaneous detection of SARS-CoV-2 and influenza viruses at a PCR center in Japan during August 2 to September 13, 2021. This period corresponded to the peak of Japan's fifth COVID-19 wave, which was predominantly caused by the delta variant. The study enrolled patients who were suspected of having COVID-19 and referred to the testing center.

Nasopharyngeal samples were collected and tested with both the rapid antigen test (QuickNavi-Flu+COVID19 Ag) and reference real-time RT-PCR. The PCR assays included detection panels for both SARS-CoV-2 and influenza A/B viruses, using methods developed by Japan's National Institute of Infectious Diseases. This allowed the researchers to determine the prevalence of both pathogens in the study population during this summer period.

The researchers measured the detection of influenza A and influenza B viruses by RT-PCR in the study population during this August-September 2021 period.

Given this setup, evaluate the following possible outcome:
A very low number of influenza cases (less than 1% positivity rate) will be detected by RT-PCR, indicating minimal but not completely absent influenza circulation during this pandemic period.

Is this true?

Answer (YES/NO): NO